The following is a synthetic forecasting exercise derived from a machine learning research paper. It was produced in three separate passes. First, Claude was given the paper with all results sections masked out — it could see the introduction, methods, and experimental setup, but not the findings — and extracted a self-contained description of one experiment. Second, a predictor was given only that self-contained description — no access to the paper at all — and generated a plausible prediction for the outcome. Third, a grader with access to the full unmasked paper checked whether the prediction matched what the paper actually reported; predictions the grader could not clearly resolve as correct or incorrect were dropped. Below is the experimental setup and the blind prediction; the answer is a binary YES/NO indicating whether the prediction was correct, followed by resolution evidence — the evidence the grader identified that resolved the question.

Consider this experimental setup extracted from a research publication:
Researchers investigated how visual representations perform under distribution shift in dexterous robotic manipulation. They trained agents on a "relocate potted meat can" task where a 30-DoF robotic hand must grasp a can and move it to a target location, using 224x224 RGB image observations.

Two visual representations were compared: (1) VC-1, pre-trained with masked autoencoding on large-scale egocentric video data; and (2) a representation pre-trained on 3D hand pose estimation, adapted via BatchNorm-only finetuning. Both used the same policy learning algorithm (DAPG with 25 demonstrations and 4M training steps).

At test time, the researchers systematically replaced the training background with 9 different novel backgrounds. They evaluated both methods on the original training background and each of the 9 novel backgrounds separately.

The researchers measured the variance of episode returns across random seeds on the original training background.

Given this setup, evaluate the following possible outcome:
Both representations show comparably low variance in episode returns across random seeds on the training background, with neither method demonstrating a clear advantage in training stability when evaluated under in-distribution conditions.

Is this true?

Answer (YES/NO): NO